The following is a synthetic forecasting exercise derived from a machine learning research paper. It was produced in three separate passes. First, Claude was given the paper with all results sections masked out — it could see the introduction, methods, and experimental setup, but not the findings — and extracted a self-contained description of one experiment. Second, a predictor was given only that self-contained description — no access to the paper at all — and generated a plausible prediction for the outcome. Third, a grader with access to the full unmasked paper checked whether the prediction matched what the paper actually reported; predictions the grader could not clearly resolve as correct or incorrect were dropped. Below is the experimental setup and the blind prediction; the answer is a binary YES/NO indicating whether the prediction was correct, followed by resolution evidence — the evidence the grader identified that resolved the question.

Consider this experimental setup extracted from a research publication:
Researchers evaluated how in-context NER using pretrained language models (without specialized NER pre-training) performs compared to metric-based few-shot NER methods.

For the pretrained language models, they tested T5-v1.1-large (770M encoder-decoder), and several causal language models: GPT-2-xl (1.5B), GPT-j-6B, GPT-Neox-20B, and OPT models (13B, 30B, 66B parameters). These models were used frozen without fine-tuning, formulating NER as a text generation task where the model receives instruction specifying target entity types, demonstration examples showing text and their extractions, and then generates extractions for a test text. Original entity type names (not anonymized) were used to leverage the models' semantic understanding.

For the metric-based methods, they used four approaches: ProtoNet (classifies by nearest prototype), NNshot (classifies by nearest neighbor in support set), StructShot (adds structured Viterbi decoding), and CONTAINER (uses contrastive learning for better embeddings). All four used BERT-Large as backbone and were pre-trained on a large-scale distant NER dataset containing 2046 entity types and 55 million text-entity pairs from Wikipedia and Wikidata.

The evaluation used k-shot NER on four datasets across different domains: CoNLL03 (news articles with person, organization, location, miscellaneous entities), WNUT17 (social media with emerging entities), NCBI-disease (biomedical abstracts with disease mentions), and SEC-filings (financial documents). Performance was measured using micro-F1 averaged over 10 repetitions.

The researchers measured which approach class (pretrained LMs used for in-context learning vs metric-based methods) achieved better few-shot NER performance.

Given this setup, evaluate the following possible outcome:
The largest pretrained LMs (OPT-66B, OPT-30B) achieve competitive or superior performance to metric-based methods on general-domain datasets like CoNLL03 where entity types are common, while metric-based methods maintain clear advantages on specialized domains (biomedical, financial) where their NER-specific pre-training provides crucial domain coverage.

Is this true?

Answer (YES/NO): NO